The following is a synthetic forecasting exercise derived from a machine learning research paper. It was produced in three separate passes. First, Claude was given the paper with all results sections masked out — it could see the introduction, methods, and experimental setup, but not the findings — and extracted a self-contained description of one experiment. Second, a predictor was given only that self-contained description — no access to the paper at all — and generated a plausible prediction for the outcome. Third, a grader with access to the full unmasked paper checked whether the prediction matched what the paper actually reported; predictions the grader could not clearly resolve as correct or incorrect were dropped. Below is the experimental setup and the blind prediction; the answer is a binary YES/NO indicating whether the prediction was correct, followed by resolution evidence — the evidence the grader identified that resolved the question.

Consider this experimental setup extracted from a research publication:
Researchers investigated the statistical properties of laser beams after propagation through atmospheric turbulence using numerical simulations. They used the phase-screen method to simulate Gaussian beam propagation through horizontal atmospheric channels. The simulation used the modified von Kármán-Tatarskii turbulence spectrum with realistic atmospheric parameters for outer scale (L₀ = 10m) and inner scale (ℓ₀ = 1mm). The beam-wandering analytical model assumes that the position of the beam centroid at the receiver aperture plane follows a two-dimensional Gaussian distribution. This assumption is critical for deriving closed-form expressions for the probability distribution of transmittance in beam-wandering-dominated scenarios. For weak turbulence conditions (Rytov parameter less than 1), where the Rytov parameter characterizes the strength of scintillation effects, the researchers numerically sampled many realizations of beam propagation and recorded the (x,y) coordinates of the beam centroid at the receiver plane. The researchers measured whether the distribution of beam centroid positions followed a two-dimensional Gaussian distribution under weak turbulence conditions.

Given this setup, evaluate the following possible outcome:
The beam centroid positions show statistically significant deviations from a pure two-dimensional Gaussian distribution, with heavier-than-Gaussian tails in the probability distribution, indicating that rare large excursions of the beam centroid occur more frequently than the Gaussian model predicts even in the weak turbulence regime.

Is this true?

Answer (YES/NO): NO